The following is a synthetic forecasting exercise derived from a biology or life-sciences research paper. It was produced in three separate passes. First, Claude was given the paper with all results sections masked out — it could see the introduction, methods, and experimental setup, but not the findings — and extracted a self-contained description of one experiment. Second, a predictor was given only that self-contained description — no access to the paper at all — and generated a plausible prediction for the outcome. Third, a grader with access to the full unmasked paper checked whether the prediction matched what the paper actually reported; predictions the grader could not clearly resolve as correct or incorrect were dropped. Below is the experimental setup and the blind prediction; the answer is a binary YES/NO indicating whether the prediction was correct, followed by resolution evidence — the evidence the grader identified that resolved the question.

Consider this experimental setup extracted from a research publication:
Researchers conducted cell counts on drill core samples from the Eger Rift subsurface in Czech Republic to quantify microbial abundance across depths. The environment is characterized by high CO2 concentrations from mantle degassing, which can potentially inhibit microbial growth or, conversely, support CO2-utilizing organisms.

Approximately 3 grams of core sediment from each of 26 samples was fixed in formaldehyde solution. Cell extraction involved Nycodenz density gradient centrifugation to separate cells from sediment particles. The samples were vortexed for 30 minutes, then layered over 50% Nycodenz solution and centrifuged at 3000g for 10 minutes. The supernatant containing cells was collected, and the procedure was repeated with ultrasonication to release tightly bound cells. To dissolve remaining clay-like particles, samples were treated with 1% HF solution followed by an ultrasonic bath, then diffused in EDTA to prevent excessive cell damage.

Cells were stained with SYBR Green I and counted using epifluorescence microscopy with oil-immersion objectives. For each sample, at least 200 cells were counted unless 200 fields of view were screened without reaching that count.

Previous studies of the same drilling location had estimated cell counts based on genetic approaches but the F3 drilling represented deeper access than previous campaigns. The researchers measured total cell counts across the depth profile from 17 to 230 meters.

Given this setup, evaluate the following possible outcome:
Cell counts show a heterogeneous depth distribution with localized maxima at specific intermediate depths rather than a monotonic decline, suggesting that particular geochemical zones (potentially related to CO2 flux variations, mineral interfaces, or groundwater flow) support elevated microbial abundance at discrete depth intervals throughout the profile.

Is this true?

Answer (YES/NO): NO